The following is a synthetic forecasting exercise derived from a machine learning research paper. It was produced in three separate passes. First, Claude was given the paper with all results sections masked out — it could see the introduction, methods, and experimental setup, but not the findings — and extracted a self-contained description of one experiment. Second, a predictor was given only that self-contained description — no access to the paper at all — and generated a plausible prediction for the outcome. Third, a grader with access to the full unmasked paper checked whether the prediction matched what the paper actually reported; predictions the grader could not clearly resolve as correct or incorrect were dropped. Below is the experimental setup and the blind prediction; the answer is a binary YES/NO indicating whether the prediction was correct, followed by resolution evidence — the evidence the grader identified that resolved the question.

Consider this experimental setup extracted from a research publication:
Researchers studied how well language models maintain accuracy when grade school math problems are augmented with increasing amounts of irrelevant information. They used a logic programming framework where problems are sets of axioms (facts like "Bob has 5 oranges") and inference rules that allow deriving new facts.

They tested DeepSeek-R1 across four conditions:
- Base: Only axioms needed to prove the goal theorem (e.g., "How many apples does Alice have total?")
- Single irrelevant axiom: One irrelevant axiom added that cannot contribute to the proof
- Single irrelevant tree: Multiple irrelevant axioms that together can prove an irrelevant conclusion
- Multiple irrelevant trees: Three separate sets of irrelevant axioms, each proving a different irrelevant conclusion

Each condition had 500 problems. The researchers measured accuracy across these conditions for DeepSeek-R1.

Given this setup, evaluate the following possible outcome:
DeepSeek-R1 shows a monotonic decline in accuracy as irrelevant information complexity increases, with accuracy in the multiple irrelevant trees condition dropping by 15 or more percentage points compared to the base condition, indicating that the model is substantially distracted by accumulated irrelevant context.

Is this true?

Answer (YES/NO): NO